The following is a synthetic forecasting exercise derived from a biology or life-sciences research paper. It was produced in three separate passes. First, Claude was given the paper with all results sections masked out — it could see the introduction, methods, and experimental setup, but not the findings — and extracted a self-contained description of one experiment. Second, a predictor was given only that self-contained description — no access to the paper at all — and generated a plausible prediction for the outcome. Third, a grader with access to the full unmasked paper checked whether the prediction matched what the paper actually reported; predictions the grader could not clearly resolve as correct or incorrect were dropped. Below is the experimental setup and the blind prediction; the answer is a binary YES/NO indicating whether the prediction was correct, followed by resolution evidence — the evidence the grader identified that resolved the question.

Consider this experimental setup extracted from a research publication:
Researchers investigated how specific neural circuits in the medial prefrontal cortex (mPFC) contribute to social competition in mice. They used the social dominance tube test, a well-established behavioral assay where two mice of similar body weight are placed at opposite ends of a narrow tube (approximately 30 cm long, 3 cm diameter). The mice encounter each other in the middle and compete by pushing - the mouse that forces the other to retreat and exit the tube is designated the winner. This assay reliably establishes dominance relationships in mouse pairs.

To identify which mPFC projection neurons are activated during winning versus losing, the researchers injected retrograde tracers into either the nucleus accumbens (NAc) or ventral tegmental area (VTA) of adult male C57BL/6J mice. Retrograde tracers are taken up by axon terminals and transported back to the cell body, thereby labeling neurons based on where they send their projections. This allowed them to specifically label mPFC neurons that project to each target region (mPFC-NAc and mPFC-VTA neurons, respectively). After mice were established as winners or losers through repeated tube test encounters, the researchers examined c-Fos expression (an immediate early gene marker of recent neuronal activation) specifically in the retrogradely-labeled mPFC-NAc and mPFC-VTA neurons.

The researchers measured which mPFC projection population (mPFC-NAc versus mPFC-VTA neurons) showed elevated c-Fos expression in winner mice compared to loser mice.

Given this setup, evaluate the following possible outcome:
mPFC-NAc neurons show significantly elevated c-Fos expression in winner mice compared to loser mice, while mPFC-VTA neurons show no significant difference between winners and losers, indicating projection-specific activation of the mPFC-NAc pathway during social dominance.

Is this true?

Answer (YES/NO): NO